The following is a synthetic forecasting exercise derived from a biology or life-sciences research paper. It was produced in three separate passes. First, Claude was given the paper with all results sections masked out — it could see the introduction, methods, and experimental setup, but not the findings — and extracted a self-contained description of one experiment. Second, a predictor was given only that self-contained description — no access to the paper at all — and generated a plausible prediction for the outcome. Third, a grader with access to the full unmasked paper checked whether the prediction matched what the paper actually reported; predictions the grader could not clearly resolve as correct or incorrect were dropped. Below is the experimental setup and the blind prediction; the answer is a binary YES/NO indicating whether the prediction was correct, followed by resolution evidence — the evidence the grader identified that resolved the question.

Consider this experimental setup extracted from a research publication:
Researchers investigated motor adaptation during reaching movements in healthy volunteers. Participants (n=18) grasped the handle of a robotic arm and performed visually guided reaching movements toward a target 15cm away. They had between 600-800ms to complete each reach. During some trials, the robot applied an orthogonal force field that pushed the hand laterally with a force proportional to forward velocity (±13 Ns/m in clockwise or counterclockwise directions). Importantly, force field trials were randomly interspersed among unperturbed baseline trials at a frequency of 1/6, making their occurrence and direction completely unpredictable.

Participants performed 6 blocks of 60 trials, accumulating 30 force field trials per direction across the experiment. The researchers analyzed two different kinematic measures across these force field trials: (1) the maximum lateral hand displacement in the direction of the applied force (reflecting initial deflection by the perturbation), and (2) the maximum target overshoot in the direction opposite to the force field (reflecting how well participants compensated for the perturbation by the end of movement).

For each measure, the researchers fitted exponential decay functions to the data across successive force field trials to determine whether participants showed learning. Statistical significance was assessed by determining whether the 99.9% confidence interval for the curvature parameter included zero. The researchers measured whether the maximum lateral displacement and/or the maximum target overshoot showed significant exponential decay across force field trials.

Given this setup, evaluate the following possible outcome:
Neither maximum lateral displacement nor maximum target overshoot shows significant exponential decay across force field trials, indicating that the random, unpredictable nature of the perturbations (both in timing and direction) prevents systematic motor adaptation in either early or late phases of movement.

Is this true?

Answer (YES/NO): NO